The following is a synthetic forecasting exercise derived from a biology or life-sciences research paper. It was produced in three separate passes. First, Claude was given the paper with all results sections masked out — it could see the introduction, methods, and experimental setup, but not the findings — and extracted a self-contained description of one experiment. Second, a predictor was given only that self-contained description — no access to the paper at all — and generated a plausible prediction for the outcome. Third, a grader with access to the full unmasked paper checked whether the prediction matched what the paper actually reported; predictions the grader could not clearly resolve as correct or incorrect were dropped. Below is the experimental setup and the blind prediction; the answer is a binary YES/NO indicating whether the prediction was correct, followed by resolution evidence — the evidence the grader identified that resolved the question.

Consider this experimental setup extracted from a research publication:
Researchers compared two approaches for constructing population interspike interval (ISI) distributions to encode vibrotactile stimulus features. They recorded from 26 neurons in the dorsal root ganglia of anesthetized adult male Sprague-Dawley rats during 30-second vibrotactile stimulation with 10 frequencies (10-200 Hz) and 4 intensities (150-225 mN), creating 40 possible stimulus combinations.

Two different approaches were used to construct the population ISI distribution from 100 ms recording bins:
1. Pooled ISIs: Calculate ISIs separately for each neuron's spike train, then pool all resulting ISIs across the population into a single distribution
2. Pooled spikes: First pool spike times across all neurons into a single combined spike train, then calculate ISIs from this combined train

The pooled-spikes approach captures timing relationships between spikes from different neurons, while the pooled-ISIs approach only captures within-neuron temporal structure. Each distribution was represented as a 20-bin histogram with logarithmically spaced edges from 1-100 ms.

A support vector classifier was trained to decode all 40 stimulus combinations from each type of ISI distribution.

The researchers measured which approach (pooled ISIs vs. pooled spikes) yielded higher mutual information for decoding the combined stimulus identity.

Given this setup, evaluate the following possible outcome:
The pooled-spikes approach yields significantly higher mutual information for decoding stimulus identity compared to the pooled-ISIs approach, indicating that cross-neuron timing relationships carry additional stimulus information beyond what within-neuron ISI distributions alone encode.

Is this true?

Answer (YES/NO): NO